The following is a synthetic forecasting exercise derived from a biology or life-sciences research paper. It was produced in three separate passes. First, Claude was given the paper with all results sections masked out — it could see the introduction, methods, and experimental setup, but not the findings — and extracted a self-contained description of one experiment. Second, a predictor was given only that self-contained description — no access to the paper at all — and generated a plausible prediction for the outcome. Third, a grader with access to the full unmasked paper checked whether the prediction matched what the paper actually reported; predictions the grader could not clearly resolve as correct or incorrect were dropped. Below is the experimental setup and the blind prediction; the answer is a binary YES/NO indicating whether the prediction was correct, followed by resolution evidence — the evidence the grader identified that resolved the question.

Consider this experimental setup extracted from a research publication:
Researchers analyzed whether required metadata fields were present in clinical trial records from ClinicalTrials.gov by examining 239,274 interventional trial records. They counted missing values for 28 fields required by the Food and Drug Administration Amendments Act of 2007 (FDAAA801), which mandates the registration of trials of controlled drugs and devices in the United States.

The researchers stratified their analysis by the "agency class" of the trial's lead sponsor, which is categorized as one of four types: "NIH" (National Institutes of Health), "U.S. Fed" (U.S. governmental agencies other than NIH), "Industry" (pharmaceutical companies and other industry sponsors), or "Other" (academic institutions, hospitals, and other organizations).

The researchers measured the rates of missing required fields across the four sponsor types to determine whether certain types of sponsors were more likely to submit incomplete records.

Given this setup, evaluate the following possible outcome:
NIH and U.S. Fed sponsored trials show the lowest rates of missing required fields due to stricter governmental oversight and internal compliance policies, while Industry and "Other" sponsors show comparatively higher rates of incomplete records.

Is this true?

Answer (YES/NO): NO